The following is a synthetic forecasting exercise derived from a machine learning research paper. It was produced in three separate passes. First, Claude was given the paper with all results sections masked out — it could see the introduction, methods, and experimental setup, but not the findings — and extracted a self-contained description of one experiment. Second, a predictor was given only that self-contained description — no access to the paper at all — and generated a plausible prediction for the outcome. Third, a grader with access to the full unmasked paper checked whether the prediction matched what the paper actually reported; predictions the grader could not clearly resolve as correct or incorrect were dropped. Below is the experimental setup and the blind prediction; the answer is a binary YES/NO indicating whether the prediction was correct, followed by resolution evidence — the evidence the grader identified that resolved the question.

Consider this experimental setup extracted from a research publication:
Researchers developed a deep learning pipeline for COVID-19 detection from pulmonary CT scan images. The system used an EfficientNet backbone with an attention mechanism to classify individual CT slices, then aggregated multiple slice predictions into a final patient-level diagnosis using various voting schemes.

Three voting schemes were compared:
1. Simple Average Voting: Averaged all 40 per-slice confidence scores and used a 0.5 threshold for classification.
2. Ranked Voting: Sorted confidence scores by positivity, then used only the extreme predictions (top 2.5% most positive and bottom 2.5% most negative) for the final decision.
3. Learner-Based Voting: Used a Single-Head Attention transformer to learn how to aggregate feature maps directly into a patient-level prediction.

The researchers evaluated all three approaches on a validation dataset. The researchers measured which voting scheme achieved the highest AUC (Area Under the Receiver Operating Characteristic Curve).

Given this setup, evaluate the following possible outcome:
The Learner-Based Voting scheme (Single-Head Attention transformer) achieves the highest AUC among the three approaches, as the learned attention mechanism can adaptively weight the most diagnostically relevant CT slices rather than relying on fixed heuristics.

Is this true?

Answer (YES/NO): NO